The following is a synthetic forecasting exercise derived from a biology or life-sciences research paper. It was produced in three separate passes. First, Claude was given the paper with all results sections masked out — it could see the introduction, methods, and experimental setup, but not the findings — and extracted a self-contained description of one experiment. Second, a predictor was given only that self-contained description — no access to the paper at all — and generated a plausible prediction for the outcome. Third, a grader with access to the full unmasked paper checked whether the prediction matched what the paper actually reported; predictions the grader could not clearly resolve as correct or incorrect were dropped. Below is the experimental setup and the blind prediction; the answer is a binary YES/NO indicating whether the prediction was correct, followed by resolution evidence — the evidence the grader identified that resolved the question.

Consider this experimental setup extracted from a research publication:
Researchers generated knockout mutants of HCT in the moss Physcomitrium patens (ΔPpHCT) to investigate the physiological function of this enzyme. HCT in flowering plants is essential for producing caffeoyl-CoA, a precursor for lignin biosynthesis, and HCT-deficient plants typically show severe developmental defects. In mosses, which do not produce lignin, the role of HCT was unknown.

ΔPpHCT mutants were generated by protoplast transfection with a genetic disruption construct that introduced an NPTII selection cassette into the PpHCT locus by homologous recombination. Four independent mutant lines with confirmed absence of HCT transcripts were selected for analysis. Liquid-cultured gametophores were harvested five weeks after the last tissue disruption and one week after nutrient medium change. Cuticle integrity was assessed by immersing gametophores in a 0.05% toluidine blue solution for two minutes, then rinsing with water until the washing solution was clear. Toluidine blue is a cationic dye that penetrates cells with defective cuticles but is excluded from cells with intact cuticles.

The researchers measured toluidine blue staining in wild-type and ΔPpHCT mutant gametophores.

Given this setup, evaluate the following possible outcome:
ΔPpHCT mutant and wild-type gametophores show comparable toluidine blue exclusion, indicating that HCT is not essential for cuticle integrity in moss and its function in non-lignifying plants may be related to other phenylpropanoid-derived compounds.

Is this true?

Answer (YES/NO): NO